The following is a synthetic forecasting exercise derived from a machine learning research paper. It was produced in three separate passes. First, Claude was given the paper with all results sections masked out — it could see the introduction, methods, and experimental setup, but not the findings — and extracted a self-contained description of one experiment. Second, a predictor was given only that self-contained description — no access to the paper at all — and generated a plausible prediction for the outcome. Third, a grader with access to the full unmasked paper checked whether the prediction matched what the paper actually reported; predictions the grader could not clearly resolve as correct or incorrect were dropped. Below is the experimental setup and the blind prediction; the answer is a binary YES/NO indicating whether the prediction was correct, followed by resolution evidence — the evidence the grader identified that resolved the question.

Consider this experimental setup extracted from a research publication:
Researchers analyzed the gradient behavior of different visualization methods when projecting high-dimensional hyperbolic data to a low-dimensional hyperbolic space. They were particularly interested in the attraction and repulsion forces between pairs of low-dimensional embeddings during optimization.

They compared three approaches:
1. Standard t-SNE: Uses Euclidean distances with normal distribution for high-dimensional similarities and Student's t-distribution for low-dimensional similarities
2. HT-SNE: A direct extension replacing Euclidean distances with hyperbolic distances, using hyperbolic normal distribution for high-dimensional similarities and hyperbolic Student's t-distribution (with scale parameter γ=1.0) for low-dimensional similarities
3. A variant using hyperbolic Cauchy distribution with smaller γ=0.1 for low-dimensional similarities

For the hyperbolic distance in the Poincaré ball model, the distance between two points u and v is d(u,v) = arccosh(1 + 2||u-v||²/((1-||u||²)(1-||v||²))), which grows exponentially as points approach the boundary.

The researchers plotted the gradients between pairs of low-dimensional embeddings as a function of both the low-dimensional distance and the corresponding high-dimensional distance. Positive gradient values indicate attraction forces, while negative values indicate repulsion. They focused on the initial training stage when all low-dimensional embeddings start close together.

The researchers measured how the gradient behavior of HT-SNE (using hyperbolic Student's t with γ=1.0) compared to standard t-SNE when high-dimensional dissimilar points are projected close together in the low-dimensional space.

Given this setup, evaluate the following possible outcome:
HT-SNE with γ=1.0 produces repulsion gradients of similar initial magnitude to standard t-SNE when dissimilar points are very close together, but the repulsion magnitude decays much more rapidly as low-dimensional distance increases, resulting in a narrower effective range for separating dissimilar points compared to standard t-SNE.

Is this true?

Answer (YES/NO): NO